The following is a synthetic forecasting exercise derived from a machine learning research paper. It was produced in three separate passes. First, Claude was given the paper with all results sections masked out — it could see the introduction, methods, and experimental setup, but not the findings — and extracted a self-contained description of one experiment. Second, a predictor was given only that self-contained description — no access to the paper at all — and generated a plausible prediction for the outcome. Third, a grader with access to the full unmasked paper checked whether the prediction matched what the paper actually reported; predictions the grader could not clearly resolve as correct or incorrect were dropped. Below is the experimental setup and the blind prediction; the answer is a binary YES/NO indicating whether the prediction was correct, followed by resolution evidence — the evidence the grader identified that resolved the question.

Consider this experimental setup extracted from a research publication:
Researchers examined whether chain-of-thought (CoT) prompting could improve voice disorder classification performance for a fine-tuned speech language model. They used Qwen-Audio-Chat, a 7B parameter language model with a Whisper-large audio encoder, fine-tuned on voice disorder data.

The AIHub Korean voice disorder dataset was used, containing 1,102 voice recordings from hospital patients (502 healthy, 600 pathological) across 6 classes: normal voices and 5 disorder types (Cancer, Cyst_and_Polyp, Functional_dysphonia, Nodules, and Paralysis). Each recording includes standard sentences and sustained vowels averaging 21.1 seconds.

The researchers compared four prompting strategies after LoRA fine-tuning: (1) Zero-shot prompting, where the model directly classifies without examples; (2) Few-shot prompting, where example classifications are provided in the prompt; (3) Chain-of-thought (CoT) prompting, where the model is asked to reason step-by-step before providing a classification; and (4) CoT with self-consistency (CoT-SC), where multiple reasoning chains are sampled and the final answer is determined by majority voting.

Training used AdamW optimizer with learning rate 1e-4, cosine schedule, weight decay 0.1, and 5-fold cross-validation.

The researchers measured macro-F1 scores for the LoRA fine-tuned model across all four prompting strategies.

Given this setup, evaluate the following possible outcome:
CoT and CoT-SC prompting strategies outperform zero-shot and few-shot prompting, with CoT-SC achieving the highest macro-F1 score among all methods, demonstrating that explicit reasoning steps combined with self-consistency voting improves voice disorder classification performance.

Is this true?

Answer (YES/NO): YES